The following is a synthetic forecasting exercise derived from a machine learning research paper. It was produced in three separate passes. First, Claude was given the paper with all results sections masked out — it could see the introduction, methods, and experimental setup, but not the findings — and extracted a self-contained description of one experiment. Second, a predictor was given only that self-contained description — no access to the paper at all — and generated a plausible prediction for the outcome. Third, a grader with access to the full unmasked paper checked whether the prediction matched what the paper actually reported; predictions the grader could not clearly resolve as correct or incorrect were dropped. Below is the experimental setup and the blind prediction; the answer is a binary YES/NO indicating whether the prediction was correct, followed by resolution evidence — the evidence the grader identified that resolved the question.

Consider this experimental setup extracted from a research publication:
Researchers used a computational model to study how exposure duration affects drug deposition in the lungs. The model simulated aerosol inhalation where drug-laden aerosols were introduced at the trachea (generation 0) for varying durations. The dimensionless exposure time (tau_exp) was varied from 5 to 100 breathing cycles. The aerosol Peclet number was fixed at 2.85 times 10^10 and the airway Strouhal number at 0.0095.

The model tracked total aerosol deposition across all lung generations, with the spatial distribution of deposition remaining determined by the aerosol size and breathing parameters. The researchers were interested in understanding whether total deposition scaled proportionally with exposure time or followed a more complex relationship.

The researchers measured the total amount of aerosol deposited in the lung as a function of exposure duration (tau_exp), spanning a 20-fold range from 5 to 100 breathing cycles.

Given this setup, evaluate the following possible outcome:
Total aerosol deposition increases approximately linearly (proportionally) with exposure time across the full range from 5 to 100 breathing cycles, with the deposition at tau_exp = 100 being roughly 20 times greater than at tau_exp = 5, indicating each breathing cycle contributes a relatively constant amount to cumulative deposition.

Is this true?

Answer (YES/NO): YES